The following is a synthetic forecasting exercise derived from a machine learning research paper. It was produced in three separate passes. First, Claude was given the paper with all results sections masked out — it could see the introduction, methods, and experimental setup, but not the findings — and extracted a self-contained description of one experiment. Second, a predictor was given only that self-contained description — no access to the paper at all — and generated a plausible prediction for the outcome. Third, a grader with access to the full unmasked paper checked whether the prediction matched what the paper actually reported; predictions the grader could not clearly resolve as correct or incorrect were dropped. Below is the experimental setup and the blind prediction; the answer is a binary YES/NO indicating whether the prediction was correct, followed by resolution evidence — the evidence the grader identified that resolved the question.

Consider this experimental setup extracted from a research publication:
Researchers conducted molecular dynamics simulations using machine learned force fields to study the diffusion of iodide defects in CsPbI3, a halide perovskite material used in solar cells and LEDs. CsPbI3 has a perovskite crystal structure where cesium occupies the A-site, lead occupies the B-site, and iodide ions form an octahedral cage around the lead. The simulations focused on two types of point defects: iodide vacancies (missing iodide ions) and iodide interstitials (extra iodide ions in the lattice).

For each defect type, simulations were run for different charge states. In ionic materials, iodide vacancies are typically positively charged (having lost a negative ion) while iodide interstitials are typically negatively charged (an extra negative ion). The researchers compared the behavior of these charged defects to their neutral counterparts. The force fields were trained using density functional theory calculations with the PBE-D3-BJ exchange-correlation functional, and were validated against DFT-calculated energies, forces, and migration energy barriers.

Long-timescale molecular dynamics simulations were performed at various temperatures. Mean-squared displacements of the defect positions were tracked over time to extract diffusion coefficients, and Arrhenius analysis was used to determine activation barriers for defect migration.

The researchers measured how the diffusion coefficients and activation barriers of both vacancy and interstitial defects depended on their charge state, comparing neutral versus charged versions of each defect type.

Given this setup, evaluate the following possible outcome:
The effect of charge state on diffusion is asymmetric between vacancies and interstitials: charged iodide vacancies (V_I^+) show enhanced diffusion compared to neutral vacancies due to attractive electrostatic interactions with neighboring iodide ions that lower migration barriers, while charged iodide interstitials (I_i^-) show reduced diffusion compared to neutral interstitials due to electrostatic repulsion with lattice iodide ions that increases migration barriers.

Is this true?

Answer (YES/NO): NO